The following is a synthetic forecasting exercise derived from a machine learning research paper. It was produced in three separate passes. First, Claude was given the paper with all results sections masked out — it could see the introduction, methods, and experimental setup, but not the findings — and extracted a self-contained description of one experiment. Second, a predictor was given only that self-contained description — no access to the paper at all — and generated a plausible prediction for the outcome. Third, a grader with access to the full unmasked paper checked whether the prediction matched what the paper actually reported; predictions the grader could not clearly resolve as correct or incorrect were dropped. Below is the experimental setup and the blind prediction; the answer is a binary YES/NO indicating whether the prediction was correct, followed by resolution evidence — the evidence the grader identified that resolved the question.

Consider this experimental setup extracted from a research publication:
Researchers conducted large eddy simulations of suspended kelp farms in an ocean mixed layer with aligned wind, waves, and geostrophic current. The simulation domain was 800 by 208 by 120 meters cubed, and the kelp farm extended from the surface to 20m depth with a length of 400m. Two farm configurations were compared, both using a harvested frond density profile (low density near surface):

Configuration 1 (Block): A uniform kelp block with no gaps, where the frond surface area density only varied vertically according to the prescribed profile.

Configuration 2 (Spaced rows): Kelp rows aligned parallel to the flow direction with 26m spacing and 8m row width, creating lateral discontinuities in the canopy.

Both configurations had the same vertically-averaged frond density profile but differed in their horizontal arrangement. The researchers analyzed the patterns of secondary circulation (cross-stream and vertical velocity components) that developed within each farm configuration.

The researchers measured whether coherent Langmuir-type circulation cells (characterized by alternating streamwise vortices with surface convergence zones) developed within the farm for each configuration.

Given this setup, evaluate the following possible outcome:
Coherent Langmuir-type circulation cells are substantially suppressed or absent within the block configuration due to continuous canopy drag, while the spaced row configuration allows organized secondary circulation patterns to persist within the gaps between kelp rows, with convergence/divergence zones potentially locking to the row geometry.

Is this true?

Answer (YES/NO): NO